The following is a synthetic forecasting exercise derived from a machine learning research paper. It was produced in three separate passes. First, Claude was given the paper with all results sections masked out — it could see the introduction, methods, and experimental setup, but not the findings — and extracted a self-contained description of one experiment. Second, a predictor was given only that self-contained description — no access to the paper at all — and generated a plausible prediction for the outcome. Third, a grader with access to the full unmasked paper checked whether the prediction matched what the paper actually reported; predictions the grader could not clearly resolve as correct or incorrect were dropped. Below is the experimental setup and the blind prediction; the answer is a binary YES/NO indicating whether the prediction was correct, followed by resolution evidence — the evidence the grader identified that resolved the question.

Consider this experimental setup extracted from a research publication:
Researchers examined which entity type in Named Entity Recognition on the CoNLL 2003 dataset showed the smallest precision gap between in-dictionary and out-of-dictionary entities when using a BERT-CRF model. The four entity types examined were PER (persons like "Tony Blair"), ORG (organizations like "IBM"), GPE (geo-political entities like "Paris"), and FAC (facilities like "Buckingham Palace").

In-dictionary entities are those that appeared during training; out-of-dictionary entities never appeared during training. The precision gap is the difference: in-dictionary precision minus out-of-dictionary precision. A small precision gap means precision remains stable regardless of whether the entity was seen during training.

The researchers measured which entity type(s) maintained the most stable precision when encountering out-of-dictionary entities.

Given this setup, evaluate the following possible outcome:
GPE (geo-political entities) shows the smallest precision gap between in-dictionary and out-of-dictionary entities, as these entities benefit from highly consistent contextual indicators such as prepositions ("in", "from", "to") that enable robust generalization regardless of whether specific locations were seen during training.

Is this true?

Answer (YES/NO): NO